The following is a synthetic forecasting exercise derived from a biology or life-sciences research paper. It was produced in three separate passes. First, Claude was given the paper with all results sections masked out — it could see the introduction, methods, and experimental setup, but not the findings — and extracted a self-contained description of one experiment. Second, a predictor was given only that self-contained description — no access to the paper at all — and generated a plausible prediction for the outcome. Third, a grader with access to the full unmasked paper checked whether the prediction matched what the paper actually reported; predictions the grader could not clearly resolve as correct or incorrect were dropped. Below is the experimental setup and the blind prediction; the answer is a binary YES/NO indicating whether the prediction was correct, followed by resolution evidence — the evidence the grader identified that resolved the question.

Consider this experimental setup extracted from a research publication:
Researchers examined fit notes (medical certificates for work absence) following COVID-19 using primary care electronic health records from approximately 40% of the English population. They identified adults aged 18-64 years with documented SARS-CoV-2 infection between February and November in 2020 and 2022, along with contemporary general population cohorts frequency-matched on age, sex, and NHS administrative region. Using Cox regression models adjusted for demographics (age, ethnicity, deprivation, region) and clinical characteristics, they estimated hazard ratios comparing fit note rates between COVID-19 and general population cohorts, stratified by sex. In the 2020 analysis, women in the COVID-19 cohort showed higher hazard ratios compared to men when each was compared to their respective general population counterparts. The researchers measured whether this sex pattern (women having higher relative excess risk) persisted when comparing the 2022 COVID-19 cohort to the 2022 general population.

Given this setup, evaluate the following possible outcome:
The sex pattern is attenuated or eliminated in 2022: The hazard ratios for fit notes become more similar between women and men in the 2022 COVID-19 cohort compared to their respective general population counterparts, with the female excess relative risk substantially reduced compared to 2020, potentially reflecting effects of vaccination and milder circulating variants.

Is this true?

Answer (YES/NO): NO